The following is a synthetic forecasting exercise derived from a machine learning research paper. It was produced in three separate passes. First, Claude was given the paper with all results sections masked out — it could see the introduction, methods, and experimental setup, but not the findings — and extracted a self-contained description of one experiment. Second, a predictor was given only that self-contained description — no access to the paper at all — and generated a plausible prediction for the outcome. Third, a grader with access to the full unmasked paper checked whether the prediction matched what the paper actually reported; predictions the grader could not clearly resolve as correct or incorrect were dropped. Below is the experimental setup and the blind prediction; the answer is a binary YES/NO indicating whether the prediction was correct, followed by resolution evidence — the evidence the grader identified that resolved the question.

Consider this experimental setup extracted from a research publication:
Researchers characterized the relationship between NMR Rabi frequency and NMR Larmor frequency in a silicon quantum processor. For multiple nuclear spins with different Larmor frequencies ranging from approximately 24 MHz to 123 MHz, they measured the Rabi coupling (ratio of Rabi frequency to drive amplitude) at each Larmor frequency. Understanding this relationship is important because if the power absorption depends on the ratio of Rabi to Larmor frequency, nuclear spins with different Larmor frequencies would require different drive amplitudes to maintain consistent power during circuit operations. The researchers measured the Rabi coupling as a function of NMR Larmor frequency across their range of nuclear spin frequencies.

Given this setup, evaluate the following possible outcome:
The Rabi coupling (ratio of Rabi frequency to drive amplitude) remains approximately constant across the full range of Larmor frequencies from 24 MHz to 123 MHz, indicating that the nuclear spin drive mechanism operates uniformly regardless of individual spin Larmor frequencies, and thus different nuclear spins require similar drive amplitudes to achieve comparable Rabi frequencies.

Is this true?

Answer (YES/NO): NO